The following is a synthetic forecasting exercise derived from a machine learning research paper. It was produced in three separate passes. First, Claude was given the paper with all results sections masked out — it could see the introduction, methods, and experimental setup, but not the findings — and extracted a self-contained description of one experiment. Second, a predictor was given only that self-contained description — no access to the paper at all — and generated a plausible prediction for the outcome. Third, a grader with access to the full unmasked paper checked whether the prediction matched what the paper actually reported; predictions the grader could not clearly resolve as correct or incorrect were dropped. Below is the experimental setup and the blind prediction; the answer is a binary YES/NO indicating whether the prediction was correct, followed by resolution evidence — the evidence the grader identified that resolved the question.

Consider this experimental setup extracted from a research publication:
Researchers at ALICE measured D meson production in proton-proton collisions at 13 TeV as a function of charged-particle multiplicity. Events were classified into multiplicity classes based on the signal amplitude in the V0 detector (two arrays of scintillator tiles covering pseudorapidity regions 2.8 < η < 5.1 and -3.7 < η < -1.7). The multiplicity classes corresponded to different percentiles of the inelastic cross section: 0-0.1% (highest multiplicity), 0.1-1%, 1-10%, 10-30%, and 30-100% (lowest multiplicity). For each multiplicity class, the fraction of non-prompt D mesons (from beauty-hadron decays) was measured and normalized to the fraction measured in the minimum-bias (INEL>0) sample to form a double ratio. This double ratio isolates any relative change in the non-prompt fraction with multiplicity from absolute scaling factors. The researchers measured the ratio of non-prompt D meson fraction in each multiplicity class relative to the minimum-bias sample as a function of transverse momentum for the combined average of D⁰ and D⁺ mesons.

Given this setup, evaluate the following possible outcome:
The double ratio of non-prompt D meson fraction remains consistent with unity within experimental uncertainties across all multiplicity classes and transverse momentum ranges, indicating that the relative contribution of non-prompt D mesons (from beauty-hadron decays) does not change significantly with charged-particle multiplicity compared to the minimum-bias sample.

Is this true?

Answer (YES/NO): YES